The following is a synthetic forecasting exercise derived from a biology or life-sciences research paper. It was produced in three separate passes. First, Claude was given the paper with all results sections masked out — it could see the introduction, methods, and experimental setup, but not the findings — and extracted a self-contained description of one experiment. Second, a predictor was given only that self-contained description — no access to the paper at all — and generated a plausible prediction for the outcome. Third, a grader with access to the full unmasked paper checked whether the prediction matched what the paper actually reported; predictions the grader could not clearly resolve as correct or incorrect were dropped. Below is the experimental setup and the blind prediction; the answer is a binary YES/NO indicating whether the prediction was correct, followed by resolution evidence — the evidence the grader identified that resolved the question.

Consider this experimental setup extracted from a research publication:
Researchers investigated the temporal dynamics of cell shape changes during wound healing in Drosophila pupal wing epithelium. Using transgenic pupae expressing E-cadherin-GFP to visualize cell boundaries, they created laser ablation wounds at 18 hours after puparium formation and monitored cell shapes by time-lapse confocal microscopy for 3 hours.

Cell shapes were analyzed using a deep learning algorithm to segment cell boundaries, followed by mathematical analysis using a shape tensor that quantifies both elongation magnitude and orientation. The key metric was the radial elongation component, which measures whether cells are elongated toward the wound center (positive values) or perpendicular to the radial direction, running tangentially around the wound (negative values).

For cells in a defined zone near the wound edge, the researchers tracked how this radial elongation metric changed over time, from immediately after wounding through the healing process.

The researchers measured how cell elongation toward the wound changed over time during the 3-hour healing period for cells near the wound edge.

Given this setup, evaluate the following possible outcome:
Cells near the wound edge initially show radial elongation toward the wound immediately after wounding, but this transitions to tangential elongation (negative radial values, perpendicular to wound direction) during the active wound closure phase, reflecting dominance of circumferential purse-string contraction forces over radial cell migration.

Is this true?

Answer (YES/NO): NO